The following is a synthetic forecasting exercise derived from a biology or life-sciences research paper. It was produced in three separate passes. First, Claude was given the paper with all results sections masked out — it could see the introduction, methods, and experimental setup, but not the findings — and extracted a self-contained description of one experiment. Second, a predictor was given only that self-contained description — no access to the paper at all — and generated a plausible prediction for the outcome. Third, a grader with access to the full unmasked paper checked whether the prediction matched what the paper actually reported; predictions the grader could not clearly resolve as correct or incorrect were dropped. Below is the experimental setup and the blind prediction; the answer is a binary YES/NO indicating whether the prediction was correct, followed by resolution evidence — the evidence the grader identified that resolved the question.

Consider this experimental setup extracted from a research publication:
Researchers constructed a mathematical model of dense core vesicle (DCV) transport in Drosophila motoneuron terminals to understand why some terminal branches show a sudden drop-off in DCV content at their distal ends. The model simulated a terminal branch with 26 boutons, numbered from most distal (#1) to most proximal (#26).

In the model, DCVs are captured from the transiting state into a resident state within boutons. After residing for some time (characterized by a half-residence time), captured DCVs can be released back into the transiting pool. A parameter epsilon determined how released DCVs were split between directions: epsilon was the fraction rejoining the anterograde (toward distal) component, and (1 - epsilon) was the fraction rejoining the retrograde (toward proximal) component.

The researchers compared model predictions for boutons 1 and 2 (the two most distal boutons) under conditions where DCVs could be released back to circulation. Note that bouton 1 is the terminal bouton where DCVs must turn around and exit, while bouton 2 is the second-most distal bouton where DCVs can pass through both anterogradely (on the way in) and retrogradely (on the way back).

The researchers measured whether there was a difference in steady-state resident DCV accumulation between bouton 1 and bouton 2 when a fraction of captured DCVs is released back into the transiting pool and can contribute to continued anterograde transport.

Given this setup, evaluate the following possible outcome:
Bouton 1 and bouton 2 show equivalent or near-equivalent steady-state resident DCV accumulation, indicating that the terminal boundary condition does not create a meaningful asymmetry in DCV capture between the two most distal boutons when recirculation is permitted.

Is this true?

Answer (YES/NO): NO